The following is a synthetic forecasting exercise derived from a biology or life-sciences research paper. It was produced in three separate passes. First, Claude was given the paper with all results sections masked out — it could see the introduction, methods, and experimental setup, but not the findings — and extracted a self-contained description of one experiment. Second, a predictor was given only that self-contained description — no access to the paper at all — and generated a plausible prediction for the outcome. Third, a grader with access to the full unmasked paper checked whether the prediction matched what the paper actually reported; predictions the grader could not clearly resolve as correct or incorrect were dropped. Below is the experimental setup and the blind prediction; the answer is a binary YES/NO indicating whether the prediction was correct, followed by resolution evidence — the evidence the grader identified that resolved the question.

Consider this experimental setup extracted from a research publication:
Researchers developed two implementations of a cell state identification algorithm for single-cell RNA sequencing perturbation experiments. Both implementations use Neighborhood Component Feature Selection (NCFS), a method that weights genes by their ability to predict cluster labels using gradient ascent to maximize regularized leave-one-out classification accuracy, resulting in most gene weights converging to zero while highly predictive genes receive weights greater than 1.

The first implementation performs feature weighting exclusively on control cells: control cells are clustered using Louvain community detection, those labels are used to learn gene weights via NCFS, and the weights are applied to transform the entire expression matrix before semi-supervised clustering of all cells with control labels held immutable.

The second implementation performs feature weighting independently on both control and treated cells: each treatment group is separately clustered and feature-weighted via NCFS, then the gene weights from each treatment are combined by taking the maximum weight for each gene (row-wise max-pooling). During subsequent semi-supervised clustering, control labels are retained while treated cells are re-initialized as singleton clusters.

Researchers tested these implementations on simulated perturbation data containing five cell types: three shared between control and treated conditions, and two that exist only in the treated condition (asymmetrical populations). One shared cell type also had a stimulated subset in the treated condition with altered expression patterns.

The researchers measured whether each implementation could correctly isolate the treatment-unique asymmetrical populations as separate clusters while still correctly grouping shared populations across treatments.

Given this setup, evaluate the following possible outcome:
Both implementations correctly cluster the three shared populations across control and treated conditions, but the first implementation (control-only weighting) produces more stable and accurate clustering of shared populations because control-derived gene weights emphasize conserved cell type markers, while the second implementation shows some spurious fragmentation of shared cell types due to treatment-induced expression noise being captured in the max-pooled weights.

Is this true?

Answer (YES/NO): NO